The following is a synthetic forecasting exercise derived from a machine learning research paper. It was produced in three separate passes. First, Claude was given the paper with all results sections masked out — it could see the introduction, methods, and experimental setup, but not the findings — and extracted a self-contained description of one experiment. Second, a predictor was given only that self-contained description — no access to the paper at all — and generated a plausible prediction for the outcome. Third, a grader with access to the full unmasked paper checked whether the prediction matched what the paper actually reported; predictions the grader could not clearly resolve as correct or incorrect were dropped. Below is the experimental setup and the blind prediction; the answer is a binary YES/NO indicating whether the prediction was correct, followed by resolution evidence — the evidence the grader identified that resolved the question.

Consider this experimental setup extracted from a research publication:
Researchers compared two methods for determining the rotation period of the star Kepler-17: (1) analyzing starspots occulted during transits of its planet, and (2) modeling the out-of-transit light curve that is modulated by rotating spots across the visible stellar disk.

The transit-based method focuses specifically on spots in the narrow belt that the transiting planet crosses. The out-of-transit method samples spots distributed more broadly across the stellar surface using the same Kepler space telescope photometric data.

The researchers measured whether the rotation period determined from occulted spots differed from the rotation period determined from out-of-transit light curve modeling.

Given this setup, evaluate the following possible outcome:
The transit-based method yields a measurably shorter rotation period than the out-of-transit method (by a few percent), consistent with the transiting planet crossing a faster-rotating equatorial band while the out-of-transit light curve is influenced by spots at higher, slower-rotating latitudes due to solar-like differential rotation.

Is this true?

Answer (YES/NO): YES